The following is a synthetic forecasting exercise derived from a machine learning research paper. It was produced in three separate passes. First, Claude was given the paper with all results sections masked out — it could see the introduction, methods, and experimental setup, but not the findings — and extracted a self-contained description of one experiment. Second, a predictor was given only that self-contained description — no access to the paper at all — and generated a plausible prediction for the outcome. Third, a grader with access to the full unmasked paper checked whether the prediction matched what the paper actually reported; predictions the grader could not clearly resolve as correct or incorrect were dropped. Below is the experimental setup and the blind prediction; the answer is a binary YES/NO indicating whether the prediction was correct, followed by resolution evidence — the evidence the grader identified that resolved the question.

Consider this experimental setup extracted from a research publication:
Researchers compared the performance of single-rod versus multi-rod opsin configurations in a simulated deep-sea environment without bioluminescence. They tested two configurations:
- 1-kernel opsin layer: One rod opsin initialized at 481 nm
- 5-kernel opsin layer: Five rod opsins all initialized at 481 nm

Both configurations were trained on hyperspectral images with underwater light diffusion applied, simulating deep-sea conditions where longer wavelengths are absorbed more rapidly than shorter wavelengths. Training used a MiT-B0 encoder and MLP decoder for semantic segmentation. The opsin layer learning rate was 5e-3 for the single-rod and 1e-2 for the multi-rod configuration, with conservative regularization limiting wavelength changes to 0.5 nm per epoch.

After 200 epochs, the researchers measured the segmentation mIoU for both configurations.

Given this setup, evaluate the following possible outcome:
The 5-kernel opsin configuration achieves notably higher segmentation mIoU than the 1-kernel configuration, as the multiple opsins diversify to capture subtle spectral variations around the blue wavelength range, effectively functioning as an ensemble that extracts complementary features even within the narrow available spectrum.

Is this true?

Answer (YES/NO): NO